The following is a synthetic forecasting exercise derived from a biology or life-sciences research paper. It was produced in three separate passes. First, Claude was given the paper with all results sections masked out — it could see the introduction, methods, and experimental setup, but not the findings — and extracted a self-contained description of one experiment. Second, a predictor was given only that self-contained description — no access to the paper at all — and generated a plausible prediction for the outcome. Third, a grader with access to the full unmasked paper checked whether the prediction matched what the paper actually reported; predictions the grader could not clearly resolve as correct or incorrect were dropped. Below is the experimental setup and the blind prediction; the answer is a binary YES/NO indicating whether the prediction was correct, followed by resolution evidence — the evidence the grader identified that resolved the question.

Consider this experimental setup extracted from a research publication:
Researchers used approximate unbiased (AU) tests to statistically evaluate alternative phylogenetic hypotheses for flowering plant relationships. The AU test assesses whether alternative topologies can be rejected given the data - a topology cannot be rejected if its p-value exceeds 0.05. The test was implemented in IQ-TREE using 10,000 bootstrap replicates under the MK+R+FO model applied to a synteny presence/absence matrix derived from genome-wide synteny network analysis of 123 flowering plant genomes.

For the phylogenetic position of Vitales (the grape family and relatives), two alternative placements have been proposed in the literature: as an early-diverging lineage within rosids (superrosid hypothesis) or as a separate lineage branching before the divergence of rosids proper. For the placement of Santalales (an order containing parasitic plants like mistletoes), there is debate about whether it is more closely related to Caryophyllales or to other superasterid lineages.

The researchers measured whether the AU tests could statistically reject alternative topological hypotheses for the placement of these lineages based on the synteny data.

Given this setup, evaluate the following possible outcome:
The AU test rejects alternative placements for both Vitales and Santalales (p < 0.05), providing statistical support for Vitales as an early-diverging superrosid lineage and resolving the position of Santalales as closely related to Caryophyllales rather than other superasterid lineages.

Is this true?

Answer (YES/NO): NO